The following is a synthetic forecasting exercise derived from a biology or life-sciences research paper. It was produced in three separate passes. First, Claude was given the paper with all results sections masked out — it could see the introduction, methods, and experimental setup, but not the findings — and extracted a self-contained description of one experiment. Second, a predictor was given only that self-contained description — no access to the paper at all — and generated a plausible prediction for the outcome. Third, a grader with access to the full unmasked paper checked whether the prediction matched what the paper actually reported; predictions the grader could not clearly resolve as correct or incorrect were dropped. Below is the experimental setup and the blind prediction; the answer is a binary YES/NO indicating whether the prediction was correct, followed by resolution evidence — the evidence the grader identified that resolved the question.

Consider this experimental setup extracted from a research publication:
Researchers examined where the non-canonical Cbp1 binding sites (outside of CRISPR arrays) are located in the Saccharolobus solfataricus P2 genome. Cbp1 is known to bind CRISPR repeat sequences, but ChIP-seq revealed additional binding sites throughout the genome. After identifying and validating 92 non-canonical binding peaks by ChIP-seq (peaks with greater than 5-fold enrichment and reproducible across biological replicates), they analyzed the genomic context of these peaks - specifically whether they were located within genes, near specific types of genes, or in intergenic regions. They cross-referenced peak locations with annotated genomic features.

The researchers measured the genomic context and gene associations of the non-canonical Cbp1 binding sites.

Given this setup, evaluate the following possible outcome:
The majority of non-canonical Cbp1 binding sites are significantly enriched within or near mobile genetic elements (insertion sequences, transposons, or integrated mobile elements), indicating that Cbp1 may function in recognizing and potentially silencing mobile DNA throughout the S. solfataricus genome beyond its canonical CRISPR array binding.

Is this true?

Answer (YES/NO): NO